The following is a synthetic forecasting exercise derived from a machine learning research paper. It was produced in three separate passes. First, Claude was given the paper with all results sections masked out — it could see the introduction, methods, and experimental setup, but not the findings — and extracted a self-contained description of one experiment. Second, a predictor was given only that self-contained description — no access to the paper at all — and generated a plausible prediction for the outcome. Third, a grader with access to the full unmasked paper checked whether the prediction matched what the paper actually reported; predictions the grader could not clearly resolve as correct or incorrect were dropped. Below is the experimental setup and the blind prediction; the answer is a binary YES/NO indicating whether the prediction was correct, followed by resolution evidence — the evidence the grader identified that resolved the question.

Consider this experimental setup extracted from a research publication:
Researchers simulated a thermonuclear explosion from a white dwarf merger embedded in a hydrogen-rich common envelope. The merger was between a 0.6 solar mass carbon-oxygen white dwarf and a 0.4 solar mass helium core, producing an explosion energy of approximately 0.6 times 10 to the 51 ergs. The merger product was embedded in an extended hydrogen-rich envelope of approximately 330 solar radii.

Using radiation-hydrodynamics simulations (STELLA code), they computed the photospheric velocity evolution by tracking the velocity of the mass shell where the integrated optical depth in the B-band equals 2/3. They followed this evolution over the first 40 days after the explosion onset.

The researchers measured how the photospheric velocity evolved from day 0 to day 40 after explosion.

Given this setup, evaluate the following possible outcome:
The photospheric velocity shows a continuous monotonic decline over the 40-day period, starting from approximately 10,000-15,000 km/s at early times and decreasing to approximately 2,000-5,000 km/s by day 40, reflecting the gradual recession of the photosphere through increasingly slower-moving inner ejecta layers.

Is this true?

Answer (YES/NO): YES